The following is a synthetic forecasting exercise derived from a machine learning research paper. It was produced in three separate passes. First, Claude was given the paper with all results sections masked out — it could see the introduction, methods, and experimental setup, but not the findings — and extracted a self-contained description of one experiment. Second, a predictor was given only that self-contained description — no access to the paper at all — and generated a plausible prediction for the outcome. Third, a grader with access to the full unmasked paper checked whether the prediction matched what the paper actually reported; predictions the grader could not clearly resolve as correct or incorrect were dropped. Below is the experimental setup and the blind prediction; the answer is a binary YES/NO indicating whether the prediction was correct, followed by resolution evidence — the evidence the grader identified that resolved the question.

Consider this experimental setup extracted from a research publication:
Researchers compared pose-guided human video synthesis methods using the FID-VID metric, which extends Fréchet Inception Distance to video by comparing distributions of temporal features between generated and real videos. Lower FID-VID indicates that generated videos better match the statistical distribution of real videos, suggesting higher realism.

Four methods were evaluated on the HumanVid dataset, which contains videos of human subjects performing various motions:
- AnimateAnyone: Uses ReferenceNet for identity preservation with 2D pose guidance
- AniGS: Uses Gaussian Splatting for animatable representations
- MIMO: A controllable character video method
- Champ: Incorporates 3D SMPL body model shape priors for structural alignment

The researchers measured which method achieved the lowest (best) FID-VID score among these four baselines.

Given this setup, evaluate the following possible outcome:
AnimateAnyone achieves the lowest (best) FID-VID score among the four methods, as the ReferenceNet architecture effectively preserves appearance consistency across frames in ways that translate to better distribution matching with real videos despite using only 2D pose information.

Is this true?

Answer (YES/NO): NO